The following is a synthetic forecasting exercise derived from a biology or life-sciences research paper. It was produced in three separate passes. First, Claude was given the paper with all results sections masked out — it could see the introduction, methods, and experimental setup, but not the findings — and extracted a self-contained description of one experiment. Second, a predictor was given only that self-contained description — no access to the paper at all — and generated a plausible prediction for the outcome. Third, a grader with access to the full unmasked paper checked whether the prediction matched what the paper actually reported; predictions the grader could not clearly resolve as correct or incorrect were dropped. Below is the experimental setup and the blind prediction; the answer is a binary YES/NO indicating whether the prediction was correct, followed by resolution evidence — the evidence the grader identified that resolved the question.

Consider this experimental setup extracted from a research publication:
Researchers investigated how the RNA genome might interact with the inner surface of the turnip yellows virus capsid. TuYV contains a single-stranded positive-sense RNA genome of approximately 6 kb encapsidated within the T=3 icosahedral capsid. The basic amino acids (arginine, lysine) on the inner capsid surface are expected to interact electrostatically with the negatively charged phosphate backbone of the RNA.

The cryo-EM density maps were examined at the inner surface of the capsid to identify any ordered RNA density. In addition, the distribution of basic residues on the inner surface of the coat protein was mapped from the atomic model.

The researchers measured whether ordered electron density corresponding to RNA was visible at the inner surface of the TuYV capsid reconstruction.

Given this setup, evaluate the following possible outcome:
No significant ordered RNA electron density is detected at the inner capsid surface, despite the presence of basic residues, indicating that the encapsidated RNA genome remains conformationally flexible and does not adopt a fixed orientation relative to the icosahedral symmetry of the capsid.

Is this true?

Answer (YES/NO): YES